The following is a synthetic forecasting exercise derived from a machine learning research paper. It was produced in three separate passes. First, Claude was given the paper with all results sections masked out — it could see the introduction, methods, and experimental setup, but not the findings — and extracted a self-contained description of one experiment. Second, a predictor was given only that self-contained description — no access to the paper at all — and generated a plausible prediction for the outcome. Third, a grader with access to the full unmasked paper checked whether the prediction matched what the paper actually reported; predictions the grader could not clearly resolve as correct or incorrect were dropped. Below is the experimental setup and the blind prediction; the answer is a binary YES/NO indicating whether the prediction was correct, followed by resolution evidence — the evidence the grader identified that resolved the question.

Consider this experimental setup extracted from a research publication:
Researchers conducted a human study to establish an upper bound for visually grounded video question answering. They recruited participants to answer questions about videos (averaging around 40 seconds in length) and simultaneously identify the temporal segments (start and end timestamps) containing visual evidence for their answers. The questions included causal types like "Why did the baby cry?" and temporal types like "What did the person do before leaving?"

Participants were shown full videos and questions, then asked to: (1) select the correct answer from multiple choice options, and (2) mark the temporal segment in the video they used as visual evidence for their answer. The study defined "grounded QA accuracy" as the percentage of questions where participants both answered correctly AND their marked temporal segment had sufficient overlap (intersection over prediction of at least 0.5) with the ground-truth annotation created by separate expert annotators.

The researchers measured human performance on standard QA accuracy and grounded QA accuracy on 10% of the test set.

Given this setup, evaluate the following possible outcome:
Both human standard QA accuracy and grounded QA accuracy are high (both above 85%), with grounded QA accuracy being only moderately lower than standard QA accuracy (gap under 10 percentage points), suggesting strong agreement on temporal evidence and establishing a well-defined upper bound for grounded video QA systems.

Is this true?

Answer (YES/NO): NO